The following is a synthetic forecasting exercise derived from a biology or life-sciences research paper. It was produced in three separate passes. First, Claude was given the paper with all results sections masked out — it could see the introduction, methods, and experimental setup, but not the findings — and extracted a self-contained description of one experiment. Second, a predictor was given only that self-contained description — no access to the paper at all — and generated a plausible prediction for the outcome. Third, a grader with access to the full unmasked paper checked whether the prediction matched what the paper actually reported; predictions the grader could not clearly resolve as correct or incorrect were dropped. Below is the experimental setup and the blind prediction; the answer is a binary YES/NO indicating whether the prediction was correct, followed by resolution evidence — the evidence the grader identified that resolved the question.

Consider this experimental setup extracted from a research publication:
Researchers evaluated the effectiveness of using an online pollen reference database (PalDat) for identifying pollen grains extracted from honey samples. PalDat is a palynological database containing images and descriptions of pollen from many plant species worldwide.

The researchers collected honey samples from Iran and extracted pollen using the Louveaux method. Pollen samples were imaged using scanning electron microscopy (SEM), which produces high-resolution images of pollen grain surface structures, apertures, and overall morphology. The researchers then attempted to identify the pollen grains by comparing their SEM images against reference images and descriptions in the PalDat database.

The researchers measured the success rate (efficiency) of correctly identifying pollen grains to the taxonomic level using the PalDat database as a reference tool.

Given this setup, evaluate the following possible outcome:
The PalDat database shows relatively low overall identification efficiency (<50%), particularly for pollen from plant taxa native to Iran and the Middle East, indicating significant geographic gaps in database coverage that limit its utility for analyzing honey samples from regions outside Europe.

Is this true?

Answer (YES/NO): NO